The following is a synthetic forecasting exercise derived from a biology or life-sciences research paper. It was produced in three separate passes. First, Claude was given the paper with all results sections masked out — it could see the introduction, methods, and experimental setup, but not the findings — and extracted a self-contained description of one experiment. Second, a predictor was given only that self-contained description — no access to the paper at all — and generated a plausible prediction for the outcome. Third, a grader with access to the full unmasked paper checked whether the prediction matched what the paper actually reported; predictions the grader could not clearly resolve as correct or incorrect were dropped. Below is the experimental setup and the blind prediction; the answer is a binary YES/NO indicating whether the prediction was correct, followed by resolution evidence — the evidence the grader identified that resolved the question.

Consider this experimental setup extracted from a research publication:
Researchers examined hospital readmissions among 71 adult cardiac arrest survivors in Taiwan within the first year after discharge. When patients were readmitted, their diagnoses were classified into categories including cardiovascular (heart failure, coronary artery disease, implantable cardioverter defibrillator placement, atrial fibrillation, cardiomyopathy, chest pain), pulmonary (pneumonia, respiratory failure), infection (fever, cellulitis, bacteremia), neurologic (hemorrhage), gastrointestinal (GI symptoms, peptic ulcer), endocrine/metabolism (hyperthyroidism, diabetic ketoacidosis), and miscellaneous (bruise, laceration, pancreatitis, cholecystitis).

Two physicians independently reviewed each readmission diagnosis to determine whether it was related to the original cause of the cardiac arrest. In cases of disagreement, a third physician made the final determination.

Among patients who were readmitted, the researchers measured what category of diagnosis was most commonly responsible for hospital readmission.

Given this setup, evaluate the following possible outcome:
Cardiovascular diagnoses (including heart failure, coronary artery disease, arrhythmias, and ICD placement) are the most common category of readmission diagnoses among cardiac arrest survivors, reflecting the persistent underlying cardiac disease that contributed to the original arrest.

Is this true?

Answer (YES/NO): YES